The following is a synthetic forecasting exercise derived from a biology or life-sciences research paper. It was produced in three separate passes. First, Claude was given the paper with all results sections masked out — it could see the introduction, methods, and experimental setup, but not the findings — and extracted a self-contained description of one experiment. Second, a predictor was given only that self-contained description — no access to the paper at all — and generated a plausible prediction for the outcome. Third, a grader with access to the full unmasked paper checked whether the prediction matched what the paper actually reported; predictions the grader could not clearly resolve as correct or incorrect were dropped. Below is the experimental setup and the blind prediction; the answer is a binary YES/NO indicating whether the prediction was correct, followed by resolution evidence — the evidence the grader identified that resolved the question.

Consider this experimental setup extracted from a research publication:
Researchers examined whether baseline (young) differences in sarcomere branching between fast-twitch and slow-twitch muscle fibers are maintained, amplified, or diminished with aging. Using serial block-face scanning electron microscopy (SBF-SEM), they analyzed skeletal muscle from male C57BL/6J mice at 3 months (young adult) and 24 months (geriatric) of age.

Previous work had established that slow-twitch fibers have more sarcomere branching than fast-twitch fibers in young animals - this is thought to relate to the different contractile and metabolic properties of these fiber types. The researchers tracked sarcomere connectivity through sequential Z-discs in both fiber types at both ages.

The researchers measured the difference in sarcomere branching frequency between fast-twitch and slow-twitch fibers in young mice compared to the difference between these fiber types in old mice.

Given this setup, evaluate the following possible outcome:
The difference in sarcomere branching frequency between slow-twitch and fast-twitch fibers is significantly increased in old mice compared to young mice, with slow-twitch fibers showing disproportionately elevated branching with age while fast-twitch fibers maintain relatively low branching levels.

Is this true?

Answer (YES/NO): NO